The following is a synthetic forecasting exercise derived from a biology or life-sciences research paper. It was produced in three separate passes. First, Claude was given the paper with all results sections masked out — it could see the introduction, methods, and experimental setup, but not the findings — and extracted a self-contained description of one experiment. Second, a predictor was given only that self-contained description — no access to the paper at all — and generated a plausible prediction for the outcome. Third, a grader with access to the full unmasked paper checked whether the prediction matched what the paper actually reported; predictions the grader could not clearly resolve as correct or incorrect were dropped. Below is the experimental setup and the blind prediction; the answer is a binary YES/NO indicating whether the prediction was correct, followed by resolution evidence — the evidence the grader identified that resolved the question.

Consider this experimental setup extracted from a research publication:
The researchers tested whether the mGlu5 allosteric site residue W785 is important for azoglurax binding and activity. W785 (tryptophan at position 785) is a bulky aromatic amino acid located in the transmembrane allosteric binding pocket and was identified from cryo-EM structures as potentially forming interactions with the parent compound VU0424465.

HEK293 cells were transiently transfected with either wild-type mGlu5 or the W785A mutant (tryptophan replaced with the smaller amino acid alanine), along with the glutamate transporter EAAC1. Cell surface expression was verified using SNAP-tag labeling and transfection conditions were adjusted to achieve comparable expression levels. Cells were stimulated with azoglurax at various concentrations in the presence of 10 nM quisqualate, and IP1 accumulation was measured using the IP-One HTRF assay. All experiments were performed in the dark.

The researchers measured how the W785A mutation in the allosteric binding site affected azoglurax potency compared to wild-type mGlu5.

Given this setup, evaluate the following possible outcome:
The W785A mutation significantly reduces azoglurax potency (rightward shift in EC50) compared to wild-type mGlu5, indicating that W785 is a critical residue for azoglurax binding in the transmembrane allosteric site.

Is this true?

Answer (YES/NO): NO